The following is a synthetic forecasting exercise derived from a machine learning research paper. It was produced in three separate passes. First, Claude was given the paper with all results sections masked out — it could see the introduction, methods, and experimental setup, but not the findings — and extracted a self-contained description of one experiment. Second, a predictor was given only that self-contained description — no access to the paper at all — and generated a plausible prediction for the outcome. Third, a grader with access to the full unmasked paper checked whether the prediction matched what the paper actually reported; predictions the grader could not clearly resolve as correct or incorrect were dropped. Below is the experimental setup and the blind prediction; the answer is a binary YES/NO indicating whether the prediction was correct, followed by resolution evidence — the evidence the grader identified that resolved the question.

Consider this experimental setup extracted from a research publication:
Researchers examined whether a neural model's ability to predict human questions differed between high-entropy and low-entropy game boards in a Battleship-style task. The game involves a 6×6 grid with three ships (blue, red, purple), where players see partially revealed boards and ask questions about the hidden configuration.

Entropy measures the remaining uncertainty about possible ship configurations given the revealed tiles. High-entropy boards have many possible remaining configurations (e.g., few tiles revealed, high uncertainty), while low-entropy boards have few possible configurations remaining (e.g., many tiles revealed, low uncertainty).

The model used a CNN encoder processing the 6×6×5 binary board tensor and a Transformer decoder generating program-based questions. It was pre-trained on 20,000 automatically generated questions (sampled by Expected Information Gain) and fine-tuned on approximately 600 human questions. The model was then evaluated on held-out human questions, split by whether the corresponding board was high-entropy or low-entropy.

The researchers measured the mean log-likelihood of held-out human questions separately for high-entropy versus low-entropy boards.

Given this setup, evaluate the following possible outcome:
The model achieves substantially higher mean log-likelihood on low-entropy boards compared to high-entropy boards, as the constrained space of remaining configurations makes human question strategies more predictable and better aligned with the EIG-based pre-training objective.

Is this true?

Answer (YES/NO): NO